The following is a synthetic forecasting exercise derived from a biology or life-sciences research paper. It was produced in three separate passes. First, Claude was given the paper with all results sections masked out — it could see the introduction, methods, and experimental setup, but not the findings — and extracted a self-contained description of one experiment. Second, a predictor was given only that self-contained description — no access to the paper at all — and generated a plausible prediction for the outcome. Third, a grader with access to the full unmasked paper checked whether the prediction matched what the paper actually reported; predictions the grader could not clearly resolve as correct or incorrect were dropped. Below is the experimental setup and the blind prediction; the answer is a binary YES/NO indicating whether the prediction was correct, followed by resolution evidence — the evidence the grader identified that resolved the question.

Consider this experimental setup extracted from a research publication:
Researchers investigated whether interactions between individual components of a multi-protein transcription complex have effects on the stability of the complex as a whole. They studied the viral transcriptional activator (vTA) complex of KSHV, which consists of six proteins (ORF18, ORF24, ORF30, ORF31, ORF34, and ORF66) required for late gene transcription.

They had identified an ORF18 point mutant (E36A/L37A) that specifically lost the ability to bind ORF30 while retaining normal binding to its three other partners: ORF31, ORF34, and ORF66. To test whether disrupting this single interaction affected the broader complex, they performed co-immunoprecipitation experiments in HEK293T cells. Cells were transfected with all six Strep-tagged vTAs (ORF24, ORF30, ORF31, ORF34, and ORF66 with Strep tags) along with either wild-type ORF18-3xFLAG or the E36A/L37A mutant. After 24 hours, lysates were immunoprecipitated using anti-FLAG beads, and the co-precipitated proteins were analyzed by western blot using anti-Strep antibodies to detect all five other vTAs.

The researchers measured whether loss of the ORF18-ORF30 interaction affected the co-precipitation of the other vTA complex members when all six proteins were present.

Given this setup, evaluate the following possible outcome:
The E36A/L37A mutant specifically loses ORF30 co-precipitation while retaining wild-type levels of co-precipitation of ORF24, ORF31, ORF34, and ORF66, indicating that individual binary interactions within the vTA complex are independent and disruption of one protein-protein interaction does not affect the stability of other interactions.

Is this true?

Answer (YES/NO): NO